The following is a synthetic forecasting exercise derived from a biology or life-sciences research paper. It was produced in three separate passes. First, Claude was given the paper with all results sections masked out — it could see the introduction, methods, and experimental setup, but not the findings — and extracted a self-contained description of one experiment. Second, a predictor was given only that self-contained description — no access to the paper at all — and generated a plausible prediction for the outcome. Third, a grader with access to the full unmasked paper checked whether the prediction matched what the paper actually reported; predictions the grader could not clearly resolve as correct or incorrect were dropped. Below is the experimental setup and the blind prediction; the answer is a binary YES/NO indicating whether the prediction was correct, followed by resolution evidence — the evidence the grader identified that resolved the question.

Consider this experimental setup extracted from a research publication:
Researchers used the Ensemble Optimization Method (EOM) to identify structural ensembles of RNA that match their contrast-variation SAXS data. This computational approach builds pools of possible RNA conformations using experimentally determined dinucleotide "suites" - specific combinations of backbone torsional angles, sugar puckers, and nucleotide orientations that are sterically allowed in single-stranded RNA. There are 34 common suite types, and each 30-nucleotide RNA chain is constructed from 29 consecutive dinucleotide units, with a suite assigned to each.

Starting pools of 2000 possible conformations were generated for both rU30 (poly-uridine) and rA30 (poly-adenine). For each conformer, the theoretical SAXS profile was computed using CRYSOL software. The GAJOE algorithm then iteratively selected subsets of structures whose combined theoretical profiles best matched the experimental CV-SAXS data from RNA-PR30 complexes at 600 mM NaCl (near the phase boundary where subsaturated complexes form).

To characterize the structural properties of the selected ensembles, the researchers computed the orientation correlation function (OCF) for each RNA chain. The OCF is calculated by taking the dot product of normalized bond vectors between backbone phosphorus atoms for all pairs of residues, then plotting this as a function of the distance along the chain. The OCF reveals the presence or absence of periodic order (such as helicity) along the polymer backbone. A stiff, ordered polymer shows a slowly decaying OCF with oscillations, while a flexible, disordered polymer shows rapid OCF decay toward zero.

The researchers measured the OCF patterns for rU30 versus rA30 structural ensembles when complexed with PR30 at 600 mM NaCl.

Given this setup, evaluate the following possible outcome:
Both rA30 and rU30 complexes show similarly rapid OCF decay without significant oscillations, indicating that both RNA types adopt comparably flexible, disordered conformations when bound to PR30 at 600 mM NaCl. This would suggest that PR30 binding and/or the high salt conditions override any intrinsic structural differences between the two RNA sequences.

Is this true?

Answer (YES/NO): NO